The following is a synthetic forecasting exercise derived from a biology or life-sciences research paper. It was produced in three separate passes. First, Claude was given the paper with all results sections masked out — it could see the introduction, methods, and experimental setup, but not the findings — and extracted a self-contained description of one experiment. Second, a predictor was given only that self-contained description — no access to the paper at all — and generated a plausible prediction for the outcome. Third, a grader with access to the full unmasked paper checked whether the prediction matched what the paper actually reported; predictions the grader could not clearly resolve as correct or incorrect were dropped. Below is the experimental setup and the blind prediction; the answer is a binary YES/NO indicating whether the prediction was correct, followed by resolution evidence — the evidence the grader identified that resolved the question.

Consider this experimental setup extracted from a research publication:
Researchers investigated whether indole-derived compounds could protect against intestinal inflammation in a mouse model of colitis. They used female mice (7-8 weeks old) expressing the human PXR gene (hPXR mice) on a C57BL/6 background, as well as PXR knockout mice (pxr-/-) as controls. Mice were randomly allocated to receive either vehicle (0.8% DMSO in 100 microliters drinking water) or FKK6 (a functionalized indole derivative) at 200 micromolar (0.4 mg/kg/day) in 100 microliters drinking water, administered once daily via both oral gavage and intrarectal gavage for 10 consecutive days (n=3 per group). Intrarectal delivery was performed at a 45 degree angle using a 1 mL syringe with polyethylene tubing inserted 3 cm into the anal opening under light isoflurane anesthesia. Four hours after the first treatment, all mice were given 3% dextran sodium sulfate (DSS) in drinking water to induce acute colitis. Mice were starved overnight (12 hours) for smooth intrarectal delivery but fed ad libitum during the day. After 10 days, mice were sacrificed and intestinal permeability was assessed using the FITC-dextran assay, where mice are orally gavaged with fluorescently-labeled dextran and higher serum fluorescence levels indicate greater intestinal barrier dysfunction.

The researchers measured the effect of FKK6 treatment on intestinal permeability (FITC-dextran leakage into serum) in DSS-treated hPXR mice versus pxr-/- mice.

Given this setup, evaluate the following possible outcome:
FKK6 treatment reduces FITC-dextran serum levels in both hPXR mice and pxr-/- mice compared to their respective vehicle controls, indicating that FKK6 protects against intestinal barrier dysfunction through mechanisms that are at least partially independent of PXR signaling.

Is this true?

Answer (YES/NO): NO